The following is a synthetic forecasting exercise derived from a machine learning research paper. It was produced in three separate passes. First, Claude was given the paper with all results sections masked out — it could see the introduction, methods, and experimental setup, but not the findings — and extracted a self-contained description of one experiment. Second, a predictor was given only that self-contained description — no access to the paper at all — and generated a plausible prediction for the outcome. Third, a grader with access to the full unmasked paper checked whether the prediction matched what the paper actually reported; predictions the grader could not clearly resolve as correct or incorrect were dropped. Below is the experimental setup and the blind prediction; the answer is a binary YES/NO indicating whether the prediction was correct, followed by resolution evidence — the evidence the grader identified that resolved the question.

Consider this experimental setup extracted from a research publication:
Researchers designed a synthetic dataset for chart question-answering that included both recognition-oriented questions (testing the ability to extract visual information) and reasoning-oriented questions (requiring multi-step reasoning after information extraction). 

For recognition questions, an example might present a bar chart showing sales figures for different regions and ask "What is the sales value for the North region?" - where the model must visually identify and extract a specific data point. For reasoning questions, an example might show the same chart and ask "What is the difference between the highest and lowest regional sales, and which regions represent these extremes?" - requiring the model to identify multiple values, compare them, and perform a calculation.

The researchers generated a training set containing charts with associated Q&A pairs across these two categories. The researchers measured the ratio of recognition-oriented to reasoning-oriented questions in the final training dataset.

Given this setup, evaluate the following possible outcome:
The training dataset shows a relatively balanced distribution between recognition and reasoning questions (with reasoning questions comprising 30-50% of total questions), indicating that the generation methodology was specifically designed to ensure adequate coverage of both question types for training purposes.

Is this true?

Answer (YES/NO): NO